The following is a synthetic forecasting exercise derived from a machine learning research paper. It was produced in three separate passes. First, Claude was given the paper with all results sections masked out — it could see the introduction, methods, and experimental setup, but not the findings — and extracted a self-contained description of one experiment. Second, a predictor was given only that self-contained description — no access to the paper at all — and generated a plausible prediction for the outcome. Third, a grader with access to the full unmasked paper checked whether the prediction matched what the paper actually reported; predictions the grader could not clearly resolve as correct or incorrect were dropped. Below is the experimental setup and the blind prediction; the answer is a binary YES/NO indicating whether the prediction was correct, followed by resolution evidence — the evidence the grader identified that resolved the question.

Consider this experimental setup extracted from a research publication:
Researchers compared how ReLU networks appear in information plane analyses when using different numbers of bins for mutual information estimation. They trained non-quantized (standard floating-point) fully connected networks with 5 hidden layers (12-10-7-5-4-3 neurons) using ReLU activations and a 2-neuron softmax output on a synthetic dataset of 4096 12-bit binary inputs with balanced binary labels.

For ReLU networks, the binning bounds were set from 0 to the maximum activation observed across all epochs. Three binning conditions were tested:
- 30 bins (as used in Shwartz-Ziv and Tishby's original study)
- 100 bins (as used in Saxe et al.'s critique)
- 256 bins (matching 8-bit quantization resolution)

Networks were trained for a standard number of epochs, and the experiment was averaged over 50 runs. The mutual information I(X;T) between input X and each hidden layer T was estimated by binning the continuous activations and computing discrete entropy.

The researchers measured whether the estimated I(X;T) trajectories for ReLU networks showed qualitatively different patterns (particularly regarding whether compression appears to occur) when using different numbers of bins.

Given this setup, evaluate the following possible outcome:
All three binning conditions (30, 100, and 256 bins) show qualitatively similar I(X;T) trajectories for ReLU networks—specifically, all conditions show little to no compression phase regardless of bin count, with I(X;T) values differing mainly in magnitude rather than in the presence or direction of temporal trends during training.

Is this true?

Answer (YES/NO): NO